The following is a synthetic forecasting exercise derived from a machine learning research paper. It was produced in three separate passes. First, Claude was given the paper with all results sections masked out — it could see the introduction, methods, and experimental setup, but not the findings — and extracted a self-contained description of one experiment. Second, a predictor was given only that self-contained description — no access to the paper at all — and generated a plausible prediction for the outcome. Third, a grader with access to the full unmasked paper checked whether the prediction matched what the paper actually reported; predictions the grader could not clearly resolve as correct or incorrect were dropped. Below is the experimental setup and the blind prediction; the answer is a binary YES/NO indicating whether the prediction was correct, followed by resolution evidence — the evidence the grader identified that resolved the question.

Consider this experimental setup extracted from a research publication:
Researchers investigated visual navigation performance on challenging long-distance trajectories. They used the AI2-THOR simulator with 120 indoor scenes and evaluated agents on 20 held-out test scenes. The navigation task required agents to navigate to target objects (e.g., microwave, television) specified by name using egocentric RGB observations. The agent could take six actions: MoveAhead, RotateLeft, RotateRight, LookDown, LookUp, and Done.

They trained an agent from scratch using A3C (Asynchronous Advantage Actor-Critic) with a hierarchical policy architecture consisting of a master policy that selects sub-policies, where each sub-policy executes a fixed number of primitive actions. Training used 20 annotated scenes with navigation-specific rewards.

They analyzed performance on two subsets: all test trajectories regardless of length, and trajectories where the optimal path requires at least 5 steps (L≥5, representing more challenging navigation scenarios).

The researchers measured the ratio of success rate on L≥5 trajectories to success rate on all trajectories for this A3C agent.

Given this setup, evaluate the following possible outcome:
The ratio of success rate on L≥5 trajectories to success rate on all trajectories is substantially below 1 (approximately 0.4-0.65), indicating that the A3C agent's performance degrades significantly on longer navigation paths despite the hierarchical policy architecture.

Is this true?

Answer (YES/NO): YES